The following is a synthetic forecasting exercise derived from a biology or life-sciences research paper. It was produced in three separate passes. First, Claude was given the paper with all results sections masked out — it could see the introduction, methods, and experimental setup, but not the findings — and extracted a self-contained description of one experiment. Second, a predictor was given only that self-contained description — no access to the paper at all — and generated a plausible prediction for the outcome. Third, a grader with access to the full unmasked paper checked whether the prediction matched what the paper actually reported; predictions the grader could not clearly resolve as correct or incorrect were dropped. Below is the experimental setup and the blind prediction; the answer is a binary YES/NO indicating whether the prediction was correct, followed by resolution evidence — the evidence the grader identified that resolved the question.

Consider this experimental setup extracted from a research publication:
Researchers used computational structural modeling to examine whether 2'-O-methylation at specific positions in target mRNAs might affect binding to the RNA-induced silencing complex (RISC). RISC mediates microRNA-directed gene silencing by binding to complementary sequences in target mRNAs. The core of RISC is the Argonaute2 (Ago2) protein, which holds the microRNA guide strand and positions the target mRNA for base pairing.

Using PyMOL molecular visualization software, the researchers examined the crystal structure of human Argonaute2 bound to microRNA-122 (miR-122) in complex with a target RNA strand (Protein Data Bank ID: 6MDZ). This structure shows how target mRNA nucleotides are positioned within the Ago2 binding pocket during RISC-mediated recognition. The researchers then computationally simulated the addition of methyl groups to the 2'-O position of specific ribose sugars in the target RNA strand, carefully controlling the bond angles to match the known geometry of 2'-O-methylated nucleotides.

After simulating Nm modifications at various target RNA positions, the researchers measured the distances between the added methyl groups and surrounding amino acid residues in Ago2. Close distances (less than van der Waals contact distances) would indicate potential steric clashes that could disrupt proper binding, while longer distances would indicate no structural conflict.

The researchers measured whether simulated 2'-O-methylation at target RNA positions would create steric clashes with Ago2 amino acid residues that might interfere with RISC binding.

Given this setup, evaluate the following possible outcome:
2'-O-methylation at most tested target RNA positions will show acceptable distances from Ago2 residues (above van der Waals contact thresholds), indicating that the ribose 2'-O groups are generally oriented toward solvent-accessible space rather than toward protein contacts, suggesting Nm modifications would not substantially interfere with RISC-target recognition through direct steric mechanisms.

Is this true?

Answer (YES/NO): NO